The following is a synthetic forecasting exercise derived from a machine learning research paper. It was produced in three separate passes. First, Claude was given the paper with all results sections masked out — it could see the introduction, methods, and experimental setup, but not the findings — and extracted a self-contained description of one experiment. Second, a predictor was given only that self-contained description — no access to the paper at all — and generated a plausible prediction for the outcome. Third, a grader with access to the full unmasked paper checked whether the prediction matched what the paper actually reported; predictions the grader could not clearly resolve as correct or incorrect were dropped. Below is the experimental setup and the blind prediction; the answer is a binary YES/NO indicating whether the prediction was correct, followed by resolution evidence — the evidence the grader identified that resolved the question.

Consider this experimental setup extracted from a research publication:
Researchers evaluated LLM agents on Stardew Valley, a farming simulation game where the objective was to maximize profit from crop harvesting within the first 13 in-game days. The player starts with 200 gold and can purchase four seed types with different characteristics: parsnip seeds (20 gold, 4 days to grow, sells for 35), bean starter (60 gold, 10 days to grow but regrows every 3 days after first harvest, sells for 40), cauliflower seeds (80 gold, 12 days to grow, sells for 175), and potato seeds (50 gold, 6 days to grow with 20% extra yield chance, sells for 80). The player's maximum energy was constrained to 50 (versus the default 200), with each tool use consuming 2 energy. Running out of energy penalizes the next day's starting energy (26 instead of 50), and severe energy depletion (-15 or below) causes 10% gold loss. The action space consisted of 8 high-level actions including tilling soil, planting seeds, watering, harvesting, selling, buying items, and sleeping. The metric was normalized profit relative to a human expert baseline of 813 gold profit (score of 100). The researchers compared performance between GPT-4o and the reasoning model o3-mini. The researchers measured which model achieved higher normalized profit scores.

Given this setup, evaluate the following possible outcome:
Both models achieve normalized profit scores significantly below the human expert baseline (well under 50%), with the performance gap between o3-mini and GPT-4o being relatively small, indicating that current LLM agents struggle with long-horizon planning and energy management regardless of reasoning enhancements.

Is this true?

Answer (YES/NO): NO